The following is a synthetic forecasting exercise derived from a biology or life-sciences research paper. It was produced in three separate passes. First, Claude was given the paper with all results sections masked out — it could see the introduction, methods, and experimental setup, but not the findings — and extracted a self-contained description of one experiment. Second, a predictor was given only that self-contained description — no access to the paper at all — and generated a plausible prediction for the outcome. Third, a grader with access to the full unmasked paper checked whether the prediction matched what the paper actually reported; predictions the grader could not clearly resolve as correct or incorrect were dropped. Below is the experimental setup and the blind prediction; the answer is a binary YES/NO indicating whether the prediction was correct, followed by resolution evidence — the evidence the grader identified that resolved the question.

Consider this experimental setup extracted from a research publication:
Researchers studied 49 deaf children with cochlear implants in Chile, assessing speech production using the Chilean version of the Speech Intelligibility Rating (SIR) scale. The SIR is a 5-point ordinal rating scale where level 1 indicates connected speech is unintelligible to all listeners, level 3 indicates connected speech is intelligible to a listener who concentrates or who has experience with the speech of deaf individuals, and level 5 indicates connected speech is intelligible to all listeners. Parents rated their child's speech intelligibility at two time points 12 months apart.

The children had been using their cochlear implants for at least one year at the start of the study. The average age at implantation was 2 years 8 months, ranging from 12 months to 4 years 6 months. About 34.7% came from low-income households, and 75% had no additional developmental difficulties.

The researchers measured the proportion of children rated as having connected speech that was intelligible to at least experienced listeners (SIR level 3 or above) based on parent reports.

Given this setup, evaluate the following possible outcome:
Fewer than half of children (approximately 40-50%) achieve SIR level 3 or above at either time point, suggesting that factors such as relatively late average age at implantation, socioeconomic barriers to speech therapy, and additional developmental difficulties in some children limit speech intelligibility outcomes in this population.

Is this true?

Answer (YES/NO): NO